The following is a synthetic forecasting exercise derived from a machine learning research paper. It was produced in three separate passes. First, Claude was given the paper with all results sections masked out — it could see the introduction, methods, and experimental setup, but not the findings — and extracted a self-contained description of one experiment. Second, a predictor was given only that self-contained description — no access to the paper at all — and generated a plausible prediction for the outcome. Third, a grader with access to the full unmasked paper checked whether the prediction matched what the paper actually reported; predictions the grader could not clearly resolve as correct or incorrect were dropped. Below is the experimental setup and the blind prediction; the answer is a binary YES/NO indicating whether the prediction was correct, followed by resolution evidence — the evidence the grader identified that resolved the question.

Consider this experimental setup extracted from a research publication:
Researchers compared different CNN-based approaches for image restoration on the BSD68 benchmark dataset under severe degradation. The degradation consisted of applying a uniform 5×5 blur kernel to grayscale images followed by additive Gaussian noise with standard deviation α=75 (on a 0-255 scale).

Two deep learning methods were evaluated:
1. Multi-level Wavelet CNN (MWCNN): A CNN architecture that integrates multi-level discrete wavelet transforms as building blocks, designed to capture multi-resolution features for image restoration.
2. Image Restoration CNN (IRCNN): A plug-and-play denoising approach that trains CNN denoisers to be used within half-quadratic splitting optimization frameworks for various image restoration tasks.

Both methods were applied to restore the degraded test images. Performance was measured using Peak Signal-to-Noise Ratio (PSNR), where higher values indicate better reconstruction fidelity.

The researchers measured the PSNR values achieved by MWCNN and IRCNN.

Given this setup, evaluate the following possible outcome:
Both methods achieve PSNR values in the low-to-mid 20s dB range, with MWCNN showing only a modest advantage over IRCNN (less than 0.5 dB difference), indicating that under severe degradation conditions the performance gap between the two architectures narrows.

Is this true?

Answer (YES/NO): NO